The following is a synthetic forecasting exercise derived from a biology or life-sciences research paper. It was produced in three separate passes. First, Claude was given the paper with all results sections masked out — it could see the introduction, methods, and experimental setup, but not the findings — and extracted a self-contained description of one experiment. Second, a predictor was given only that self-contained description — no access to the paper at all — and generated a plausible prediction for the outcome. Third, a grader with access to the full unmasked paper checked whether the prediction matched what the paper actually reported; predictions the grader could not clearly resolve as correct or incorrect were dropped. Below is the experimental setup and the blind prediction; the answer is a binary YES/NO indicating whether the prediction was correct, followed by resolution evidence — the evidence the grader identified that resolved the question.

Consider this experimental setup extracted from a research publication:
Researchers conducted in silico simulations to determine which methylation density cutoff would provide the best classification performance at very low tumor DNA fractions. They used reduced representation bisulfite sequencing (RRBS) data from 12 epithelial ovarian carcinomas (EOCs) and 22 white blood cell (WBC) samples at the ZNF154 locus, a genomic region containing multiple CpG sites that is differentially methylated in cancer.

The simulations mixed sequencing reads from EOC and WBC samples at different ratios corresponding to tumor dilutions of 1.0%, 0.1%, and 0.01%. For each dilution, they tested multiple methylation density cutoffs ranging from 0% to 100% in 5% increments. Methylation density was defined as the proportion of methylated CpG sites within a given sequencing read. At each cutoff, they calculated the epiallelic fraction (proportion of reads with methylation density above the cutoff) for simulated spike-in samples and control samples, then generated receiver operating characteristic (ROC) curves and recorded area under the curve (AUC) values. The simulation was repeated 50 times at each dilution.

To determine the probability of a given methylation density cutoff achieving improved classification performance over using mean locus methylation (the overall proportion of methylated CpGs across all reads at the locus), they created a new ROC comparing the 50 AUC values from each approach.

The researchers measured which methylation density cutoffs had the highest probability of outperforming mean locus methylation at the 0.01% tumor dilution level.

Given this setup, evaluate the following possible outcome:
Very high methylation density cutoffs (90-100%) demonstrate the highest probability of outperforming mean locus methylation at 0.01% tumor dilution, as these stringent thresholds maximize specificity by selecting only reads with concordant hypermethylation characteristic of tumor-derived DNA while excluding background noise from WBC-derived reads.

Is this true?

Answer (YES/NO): NO